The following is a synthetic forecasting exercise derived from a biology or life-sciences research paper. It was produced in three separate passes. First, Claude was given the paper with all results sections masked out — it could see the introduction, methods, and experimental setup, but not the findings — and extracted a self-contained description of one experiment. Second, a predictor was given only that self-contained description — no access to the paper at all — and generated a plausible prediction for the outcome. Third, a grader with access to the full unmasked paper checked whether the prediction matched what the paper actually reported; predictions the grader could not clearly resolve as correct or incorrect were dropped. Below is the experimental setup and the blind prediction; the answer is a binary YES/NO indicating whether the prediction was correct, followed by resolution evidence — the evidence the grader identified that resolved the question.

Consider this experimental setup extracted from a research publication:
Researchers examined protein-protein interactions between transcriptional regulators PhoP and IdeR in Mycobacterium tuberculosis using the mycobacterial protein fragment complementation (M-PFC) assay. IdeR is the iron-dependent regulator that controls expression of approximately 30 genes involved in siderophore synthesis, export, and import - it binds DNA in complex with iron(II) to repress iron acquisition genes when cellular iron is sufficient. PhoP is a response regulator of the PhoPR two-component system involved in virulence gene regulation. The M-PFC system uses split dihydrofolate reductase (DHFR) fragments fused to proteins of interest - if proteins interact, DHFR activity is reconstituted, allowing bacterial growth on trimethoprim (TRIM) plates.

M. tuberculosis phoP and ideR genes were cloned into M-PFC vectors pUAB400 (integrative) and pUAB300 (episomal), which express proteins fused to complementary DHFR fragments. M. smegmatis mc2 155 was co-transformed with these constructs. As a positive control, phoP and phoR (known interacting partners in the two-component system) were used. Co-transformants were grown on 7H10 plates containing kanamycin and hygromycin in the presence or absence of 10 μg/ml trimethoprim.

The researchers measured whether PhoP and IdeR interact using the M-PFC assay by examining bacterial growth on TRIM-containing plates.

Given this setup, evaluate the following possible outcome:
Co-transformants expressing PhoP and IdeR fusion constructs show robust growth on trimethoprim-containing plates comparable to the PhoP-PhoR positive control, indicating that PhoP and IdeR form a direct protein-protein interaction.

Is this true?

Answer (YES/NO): NO